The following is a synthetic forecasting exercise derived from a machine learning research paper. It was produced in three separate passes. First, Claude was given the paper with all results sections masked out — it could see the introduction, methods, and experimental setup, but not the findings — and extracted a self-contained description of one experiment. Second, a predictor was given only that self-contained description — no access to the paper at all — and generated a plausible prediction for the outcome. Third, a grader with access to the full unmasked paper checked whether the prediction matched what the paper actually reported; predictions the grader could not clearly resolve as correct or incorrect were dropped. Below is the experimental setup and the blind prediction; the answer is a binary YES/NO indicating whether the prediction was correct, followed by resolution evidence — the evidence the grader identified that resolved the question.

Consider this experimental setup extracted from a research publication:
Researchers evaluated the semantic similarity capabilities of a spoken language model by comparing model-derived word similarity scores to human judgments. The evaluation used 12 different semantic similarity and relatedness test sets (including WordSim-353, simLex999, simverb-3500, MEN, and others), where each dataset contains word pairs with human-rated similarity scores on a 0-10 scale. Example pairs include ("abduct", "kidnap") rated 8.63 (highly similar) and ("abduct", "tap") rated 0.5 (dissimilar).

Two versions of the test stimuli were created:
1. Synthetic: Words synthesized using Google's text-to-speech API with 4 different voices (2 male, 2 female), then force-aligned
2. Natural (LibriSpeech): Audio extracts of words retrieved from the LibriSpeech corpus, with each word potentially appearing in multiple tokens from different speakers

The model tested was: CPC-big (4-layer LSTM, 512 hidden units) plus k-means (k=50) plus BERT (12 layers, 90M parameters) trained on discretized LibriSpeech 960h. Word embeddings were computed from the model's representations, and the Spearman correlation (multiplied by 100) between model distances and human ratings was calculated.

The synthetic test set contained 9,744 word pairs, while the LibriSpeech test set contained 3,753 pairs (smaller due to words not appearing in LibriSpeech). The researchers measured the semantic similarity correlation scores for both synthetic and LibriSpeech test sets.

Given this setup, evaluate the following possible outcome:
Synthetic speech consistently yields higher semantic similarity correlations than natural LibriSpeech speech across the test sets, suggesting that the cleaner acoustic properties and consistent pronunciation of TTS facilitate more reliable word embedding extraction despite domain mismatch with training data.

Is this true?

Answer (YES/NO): YES